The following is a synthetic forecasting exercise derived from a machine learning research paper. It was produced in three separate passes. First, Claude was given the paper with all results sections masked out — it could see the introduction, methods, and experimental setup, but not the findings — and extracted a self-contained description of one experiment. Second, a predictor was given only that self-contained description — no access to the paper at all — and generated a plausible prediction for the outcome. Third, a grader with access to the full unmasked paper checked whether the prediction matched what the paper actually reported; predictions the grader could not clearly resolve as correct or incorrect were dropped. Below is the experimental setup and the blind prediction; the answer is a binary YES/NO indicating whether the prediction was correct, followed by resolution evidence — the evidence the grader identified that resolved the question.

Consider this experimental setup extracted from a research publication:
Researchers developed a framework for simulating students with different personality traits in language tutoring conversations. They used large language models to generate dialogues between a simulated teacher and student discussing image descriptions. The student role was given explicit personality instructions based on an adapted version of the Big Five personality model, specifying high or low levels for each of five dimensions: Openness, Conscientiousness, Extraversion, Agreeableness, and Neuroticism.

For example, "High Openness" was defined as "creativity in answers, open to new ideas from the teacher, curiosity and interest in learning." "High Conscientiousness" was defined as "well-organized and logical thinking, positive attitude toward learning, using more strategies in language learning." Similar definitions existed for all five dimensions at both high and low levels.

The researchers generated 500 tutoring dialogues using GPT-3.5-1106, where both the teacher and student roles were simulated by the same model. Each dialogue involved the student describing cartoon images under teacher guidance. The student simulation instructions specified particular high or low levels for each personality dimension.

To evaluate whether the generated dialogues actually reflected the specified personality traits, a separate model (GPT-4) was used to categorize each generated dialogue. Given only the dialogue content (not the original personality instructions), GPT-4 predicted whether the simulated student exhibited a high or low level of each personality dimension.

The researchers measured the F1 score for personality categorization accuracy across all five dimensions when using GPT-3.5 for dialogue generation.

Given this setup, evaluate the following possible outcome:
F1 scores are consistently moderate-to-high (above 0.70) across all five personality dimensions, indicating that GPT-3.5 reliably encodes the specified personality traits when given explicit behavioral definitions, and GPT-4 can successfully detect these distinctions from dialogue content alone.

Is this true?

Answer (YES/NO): NO